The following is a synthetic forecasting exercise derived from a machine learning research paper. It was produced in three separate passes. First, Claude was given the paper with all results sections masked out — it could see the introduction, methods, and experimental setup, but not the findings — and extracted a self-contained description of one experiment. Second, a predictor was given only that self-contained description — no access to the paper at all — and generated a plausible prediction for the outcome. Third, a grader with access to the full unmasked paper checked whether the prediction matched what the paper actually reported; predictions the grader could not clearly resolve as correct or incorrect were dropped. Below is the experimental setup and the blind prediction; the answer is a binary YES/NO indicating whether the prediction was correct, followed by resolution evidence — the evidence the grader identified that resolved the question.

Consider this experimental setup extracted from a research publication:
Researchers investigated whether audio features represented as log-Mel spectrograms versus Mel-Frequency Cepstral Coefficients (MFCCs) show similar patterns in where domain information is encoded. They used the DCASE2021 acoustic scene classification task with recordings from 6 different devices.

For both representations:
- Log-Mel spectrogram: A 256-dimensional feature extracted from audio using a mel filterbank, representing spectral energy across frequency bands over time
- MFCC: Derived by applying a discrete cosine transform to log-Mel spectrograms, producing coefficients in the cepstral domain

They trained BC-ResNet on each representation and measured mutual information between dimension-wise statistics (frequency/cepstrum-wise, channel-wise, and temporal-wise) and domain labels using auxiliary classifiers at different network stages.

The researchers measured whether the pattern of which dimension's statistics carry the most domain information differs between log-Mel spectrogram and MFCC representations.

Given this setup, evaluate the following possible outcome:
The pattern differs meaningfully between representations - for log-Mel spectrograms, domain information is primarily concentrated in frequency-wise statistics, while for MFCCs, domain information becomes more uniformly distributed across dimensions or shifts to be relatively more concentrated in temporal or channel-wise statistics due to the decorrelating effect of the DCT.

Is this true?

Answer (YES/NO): NO